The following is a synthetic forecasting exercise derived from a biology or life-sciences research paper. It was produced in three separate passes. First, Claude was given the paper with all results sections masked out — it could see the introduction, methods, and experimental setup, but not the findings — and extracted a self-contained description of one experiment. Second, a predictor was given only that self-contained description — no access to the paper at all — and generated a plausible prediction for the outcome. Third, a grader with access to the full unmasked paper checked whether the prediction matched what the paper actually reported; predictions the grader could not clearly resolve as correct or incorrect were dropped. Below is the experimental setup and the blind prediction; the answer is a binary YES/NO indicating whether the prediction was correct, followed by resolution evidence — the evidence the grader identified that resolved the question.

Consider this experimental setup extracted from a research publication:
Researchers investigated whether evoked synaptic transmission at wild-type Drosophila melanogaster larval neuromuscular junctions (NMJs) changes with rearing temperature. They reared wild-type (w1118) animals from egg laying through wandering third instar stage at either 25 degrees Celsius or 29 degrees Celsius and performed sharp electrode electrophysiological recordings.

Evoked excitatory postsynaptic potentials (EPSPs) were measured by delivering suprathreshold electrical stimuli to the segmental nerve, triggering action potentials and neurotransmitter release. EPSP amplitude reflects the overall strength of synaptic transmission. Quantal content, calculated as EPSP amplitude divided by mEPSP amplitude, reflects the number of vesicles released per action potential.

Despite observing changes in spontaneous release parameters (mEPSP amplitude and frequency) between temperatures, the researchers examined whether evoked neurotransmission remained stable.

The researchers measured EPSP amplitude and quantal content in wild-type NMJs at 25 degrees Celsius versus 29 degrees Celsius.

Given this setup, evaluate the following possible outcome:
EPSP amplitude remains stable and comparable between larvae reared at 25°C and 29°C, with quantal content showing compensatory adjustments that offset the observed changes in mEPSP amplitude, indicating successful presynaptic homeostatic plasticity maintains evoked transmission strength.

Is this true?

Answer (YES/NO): NO